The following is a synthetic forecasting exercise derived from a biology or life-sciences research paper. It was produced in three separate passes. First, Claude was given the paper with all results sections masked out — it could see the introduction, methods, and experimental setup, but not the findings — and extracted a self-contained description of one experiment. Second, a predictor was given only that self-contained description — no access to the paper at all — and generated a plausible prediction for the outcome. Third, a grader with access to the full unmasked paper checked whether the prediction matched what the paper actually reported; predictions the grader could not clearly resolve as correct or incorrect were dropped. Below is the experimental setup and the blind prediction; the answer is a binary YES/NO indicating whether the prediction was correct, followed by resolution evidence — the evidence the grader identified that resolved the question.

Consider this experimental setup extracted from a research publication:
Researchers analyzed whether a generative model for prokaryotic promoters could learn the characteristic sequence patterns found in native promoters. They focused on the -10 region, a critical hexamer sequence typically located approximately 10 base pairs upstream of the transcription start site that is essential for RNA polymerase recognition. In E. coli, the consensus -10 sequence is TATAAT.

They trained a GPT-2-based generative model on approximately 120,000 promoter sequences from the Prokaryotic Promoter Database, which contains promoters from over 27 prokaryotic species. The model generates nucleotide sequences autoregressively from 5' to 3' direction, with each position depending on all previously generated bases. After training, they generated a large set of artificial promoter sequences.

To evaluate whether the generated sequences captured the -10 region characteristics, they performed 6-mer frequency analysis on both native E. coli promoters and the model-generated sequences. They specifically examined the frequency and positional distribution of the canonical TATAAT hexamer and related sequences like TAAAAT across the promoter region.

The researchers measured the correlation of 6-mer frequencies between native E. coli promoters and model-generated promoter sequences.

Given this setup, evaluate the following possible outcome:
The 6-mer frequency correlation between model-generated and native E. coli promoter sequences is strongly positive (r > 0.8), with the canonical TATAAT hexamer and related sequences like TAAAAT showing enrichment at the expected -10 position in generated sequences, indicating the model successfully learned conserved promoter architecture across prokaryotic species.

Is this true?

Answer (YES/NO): YES